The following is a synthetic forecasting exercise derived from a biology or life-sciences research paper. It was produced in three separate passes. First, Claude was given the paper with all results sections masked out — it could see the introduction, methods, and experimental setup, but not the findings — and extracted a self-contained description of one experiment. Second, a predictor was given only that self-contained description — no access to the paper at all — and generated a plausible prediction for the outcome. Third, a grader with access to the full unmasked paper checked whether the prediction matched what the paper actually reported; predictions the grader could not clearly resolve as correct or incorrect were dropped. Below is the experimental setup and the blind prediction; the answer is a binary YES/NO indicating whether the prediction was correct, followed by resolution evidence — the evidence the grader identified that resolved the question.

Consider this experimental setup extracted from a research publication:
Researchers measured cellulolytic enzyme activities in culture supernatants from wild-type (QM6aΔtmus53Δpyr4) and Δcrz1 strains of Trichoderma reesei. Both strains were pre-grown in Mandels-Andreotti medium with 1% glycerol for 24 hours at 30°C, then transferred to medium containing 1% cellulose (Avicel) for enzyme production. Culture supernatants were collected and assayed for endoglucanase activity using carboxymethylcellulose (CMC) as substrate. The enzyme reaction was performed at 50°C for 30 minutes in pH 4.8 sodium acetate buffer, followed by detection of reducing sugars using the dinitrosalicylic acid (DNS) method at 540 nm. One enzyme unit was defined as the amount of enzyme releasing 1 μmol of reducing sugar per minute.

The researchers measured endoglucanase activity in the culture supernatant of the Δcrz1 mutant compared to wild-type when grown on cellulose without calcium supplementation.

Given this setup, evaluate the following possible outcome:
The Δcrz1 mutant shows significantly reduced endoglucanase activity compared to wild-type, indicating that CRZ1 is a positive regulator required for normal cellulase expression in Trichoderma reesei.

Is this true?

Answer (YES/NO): NO